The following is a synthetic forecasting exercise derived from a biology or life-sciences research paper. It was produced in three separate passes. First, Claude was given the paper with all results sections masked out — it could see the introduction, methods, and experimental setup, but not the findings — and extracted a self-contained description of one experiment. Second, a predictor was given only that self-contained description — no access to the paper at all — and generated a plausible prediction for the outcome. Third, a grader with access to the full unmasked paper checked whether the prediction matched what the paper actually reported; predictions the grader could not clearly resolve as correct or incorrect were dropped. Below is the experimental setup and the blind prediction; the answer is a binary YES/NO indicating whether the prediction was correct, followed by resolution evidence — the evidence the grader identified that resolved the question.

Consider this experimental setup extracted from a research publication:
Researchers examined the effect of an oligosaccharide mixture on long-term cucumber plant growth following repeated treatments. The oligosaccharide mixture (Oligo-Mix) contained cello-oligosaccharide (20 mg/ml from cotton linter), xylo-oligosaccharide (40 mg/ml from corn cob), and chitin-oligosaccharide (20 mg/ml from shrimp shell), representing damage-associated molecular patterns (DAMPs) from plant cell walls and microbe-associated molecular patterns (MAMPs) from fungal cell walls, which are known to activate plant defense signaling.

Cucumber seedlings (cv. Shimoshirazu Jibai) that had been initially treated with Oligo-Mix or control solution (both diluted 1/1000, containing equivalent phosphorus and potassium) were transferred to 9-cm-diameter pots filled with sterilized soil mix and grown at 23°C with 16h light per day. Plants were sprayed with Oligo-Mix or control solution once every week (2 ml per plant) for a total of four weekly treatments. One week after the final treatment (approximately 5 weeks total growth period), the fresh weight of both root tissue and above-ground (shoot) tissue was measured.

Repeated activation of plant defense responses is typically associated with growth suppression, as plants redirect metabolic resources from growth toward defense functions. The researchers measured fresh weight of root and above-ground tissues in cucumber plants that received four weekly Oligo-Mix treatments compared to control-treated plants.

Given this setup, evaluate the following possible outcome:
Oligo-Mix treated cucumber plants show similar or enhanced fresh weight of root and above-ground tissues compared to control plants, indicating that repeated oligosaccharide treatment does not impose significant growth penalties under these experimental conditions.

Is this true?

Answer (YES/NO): YES